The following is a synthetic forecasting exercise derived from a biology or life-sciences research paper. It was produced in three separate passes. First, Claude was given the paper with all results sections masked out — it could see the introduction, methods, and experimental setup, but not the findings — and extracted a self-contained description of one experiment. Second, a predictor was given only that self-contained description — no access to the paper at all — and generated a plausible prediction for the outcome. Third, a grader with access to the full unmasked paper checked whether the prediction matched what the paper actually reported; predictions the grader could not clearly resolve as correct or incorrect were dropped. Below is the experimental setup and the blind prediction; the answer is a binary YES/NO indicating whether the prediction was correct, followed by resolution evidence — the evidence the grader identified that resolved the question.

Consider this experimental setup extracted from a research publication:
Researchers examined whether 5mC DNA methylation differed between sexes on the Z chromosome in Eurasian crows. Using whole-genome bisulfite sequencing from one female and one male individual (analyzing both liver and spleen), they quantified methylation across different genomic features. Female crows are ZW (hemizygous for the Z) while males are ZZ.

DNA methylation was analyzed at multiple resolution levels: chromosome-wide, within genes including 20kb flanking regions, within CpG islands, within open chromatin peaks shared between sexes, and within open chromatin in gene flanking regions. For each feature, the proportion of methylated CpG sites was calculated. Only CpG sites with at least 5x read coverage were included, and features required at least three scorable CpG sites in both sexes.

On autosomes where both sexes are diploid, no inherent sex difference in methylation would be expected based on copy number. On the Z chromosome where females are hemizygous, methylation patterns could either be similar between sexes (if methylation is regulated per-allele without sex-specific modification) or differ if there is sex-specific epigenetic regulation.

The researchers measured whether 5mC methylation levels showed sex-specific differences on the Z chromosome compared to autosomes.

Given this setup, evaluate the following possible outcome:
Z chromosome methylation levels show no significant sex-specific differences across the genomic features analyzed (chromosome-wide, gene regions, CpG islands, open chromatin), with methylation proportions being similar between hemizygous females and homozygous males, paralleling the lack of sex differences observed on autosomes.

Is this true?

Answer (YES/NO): YES